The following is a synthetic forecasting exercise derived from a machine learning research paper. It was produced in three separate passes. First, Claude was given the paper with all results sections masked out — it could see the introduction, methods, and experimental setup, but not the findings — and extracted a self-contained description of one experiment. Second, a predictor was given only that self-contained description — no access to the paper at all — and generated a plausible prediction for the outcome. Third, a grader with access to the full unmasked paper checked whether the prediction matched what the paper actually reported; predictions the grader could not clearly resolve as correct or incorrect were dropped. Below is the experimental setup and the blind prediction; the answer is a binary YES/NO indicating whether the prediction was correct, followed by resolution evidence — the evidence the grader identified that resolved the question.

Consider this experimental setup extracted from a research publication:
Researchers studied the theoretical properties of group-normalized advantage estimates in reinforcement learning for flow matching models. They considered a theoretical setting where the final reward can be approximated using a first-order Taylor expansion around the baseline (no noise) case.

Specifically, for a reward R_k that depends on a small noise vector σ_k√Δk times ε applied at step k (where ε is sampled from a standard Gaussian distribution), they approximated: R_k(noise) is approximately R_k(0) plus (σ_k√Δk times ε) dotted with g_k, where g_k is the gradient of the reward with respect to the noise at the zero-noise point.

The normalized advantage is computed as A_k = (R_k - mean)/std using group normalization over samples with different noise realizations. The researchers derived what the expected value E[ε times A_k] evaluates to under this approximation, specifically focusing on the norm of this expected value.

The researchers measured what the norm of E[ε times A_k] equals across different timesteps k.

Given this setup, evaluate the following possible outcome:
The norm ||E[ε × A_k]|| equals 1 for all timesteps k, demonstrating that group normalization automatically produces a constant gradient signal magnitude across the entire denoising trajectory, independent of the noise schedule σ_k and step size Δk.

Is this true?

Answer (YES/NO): YES